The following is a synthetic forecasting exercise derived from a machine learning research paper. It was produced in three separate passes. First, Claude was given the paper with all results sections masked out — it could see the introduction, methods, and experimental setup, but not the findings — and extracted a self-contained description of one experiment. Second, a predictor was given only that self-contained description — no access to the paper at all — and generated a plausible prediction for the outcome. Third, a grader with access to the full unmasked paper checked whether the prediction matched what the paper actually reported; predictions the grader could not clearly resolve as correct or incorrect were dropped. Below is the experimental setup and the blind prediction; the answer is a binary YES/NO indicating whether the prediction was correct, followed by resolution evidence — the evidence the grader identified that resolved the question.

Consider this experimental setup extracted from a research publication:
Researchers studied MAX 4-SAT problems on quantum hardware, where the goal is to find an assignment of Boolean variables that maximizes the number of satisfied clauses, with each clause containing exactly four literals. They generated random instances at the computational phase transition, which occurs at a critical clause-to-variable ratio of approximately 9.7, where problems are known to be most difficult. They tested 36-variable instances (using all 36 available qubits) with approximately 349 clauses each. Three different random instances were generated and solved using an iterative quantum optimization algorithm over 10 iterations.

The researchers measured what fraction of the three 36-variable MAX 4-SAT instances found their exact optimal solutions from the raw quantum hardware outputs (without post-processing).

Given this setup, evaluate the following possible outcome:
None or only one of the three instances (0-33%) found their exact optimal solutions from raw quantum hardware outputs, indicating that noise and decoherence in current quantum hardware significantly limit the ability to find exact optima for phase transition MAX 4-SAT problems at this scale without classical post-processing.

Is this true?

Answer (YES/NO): YES